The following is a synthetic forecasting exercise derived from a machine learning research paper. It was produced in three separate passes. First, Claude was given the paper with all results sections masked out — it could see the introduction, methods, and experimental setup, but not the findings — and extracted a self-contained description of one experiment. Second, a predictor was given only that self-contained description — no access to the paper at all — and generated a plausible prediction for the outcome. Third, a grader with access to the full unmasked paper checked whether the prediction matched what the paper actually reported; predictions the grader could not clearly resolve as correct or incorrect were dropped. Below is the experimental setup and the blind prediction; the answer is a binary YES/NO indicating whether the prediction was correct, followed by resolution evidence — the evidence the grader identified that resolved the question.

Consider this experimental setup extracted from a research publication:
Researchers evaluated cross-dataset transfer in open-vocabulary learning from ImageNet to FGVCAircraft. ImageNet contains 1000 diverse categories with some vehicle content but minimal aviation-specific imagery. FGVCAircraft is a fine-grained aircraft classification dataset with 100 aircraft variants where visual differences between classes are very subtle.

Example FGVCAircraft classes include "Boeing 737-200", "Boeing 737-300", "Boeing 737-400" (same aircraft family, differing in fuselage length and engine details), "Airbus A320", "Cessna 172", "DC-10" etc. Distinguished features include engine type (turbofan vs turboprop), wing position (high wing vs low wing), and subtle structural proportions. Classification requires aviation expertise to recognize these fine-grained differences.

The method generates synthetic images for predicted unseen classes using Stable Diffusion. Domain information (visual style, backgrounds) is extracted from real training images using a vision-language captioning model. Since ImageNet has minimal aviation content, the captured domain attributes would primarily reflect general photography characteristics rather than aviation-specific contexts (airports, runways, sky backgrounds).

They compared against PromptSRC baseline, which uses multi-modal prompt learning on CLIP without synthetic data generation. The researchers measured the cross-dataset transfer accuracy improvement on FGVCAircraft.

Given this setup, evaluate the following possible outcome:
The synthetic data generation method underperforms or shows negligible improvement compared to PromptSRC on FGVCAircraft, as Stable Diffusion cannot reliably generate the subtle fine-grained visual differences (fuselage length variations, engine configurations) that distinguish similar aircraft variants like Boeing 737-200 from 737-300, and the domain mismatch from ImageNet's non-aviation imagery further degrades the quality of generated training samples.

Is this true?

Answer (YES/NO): NO